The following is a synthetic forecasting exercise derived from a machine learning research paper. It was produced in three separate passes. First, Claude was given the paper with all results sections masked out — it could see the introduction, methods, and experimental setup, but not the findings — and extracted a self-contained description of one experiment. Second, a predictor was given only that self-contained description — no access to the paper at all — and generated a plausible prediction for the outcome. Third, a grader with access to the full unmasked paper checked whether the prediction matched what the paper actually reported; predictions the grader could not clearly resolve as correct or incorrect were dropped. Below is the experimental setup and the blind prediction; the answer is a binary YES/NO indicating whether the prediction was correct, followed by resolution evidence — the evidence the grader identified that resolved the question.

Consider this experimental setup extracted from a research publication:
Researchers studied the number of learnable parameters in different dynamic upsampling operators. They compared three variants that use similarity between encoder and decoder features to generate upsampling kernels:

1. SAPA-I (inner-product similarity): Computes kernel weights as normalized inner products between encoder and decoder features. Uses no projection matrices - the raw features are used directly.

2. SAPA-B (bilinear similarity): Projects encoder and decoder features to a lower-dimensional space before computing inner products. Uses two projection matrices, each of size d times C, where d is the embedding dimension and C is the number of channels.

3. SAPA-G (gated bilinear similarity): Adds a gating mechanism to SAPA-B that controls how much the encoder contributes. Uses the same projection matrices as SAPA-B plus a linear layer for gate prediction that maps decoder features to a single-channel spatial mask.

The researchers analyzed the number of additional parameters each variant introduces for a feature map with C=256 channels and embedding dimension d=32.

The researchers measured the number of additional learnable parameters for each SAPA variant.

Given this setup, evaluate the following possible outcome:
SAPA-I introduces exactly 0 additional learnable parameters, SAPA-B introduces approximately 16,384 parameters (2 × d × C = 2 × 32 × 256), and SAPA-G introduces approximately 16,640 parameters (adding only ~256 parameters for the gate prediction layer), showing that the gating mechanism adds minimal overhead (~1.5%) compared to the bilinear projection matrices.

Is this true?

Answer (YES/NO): YES